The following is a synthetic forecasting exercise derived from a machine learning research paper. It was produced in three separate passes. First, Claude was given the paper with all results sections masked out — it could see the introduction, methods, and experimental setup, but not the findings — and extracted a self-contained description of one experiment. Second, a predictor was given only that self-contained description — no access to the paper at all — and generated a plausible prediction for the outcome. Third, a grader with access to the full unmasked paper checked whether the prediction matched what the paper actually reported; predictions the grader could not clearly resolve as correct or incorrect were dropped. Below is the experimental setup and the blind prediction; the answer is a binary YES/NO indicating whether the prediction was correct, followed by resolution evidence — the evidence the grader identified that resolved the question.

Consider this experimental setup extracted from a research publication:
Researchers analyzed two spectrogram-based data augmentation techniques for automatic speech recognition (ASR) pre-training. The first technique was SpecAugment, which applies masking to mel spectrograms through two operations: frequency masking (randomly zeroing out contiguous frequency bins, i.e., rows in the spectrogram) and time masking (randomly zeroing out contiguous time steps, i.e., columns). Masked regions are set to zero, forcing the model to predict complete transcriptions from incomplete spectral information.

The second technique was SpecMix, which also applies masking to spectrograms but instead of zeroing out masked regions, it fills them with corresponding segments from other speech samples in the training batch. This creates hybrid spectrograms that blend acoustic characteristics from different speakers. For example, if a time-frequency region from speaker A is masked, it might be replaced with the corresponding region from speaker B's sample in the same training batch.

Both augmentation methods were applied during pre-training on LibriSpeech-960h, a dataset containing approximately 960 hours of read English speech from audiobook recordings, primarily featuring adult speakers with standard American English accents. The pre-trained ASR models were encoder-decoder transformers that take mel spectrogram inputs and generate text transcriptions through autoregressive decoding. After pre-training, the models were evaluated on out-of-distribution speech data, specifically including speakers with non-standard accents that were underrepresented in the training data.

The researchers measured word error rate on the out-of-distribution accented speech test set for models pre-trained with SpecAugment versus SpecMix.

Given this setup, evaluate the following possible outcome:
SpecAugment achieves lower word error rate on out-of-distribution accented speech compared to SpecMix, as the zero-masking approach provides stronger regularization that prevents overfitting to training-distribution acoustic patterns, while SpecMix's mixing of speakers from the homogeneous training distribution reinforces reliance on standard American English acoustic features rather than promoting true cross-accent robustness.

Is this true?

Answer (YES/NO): NO